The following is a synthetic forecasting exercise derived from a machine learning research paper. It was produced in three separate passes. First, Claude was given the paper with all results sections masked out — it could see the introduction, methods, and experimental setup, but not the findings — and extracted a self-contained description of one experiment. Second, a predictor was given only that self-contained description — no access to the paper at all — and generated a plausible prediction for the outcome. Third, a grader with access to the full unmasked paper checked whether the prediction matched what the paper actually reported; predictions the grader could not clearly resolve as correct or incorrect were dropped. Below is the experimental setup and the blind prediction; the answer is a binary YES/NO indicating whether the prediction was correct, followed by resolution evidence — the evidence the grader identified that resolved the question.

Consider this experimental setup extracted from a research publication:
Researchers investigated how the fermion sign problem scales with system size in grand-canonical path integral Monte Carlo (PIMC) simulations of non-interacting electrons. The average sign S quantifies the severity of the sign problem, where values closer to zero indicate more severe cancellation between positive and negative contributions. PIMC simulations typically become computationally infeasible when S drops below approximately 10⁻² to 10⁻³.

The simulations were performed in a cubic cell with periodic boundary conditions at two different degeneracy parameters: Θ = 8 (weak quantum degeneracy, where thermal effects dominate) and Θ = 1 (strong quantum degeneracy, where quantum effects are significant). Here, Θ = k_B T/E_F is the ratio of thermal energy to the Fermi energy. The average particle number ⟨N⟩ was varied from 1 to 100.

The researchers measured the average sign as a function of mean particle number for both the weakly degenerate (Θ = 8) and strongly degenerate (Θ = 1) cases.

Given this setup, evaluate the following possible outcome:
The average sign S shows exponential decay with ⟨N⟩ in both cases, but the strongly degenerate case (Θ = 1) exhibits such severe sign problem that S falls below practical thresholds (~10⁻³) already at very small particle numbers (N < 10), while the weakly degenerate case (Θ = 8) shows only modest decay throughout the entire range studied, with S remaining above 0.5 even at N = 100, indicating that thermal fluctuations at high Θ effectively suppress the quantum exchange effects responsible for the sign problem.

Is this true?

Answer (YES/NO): NO